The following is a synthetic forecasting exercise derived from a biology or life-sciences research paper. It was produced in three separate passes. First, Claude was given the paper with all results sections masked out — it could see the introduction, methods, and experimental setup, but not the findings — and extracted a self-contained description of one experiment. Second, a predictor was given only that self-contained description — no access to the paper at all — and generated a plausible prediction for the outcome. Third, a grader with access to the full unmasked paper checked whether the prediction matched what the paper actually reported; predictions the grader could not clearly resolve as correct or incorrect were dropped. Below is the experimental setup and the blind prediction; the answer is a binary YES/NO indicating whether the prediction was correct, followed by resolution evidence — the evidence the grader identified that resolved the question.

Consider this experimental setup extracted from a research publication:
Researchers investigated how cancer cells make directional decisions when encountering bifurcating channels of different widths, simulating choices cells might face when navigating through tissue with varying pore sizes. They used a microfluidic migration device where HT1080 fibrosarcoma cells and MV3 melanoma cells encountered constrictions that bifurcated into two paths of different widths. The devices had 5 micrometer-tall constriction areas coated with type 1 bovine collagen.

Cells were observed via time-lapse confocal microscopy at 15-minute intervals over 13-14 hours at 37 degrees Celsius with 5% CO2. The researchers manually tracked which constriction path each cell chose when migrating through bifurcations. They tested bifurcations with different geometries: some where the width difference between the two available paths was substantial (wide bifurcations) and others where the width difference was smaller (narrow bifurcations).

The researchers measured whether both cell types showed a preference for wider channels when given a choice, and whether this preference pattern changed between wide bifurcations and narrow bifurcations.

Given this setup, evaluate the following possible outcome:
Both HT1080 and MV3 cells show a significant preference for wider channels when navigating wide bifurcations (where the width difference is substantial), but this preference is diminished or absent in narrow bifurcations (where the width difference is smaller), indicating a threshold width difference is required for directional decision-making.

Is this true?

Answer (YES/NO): YES